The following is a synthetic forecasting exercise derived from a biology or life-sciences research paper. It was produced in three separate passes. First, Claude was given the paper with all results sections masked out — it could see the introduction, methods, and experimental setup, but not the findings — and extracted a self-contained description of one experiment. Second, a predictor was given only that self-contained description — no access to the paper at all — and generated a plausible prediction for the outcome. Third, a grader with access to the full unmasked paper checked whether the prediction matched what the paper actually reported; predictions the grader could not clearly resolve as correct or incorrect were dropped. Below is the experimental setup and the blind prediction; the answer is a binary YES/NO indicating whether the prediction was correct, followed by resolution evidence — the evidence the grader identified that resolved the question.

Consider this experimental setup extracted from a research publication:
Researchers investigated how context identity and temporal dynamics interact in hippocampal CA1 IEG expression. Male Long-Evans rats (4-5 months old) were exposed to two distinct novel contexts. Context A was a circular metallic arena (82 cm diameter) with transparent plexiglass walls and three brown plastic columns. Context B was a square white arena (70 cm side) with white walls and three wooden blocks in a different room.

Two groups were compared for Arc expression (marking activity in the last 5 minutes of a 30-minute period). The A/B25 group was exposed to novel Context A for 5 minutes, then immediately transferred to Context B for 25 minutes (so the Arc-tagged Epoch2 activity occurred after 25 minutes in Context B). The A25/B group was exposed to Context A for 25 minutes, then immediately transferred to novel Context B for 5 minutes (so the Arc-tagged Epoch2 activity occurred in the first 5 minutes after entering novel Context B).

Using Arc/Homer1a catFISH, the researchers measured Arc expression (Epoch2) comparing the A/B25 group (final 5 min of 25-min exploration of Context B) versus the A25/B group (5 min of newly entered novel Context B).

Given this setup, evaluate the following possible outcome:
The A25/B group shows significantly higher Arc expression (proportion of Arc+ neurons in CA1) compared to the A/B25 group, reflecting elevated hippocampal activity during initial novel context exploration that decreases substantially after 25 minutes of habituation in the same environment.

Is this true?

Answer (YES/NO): YES